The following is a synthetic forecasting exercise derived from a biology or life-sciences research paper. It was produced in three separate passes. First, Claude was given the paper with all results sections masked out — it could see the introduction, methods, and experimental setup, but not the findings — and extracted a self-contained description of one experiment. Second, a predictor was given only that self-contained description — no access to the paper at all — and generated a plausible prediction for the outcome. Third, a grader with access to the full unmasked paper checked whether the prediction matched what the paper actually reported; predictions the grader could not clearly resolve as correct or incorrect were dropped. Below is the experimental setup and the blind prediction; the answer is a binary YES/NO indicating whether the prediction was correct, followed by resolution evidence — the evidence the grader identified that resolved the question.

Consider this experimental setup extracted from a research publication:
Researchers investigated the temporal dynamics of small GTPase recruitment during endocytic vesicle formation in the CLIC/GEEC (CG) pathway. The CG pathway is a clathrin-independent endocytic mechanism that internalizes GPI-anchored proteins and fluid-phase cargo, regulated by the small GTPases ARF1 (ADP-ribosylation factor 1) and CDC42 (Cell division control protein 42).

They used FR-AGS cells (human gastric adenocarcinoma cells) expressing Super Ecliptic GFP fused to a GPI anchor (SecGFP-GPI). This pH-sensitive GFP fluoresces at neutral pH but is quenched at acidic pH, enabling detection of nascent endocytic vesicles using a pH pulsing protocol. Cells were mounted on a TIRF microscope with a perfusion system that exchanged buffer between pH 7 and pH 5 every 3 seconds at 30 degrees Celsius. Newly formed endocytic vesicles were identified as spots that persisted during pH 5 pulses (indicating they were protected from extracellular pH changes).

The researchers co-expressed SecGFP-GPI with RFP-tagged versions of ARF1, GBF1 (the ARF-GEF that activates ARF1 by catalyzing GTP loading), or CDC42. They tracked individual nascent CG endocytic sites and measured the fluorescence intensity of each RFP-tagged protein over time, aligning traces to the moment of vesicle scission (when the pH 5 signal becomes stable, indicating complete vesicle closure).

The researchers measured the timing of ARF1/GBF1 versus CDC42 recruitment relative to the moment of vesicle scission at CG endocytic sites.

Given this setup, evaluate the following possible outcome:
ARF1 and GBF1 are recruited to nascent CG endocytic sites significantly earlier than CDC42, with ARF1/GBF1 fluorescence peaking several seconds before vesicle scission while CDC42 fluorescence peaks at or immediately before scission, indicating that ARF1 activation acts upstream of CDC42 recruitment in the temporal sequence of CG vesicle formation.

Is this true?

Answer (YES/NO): NO